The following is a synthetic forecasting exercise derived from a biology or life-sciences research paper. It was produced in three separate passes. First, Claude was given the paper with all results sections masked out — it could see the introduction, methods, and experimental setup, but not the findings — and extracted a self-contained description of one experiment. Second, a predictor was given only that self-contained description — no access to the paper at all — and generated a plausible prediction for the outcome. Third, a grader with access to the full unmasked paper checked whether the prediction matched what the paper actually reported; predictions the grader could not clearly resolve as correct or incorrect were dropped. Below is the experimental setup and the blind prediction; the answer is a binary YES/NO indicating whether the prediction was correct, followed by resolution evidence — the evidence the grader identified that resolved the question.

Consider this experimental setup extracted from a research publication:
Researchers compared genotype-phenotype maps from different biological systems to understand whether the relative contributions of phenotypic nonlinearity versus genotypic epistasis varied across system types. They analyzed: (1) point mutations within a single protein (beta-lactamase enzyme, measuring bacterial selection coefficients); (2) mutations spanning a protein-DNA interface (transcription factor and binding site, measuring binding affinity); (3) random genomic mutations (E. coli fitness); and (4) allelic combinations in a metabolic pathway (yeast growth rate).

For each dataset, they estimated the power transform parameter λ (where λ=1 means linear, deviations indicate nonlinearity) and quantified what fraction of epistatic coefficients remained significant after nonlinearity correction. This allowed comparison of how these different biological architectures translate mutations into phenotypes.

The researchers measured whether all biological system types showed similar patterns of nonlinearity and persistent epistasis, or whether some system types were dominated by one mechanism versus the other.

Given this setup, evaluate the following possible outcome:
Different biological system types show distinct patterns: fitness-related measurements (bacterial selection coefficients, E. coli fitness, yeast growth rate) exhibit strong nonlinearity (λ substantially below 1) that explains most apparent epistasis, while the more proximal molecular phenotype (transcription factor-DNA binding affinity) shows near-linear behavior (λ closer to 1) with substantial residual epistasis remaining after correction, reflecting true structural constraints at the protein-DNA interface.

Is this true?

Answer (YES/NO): NO